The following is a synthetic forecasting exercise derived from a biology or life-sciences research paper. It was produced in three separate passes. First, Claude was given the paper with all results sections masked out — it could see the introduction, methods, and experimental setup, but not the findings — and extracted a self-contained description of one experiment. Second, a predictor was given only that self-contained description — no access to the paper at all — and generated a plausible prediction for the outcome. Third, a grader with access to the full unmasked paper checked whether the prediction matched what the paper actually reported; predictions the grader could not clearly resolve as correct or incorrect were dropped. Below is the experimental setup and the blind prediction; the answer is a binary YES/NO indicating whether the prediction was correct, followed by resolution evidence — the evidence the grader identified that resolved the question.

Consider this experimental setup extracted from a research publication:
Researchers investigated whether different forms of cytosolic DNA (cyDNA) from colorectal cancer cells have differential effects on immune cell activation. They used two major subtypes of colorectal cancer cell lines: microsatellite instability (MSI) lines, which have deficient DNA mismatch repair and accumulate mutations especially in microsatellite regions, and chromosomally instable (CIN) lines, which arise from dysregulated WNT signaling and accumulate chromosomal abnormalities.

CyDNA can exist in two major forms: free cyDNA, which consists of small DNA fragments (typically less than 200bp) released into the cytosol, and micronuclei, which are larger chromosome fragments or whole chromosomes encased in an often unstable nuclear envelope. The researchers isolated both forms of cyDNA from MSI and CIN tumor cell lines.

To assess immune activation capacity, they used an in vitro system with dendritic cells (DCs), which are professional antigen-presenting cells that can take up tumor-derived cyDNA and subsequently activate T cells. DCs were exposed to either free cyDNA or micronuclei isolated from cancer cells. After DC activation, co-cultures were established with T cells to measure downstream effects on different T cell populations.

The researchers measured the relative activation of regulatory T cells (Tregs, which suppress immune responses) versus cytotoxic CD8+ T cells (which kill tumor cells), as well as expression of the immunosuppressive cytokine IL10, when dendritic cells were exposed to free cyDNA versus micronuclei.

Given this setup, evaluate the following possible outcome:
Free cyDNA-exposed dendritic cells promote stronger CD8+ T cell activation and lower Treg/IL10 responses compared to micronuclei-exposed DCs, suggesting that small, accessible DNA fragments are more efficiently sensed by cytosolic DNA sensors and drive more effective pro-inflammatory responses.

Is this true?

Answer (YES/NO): YES